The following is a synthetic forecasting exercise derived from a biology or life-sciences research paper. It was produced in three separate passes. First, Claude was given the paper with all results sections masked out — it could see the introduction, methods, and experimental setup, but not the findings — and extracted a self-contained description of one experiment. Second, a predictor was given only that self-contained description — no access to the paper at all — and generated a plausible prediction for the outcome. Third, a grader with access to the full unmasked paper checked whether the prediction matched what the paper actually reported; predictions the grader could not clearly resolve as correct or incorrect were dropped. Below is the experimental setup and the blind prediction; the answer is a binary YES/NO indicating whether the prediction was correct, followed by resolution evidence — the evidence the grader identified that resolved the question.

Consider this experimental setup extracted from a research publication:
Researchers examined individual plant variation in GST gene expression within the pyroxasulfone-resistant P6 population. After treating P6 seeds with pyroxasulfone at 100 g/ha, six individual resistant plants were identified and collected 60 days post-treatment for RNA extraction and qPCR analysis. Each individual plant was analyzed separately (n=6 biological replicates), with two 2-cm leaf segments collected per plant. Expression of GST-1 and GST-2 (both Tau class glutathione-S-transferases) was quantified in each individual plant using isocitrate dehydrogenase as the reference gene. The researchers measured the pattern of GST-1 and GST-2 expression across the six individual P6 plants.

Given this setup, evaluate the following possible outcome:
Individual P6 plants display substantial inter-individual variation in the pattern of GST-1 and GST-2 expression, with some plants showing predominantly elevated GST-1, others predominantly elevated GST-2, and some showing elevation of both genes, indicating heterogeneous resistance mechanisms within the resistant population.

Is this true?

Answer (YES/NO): NO